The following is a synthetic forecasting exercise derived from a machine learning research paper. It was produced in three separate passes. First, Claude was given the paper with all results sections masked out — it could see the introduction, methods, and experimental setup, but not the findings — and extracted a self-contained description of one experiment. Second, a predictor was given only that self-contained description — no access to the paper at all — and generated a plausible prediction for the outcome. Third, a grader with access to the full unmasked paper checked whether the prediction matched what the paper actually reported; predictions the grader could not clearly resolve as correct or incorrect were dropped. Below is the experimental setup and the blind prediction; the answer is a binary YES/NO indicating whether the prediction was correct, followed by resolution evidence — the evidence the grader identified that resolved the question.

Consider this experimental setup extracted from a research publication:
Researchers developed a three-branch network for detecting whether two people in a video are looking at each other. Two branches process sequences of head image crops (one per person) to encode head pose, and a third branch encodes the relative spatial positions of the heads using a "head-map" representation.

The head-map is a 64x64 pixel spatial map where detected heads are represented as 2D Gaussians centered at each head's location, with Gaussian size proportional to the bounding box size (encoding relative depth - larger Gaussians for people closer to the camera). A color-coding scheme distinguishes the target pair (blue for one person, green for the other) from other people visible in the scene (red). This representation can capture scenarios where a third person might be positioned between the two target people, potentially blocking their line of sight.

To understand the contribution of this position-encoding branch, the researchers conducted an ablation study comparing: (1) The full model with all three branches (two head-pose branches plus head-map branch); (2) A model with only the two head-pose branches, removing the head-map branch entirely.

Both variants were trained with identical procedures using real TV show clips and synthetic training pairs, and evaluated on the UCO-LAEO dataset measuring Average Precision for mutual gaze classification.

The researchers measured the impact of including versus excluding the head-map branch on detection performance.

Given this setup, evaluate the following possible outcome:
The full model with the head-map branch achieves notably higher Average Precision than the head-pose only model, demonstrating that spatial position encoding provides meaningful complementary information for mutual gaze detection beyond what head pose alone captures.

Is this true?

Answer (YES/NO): YES